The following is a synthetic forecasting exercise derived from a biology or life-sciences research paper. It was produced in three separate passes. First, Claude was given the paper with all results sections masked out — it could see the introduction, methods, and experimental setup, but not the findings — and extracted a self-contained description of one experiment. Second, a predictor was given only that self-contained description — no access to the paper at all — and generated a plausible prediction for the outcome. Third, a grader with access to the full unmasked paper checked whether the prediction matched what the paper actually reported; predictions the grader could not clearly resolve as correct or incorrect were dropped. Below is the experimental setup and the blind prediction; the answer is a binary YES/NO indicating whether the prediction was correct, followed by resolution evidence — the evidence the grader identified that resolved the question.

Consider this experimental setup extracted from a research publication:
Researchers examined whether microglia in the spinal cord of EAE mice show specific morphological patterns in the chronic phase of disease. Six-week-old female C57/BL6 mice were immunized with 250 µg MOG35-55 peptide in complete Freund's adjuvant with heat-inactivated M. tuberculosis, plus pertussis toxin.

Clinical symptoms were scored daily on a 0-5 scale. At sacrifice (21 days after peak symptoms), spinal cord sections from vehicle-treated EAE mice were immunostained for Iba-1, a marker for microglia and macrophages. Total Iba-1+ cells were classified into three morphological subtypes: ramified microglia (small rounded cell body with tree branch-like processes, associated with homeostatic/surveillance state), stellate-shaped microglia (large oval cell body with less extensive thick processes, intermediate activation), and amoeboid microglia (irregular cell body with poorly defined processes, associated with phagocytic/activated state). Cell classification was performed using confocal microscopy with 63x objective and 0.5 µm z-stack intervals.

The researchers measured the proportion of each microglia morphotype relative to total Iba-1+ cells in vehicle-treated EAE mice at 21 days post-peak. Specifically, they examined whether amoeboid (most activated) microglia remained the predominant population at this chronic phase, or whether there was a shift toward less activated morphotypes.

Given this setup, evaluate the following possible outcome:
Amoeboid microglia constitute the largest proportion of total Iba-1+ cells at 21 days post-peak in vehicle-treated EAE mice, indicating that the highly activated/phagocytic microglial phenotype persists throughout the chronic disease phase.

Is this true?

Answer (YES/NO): NO